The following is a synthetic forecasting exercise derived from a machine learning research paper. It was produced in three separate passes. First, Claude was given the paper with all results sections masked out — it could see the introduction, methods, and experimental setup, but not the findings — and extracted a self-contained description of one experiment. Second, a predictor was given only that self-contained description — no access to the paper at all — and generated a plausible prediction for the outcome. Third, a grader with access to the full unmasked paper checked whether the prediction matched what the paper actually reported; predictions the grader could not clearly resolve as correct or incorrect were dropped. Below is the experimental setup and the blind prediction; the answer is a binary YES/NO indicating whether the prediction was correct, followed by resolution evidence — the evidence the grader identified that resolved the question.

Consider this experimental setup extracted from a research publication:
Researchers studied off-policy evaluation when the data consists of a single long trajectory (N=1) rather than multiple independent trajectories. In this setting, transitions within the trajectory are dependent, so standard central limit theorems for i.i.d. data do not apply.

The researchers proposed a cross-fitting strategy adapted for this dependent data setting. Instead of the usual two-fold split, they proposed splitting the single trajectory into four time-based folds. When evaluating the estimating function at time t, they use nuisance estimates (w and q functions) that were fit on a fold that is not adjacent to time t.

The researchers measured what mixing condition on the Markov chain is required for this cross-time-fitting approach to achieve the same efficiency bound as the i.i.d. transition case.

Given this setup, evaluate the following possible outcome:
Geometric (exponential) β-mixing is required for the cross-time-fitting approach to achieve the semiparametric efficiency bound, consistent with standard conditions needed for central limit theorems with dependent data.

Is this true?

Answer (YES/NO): NO